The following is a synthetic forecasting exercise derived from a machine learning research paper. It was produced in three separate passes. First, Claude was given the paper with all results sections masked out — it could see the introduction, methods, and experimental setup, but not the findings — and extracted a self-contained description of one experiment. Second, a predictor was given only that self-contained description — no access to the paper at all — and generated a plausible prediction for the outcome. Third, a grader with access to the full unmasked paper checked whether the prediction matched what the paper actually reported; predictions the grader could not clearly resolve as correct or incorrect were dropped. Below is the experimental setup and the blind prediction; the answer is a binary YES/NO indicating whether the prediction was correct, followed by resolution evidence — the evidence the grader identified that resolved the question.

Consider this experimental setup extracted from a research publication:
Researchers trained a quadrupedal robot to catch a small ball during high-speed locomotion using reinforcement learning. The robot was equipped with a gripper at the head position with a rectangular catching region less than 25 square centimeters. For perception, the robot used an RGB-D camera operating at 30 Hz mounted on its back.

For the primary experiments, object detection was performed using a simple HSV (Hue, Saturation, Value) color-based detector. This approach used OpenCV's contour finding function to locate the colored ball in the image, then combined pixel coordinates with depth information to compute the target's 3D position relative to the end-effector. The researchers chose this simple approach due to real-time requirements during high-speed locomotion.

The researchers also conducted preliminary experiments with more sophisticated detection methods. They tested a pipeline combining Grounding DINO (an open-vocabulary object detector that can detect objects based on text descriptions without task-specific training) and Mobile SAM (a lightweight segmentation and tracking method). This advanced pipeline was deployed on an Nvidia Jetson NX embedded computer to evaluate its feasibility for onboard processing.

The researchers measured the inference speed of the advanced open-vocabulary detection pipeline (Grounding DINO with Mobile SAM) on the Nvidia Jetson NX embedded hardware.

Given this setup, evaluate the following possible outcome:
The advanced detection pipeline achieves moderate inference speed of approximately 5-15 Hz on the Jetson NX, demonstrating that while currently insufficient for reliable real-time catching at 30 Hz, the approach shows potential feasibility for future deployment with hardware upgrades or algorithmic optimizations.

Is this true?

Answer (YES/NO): YES